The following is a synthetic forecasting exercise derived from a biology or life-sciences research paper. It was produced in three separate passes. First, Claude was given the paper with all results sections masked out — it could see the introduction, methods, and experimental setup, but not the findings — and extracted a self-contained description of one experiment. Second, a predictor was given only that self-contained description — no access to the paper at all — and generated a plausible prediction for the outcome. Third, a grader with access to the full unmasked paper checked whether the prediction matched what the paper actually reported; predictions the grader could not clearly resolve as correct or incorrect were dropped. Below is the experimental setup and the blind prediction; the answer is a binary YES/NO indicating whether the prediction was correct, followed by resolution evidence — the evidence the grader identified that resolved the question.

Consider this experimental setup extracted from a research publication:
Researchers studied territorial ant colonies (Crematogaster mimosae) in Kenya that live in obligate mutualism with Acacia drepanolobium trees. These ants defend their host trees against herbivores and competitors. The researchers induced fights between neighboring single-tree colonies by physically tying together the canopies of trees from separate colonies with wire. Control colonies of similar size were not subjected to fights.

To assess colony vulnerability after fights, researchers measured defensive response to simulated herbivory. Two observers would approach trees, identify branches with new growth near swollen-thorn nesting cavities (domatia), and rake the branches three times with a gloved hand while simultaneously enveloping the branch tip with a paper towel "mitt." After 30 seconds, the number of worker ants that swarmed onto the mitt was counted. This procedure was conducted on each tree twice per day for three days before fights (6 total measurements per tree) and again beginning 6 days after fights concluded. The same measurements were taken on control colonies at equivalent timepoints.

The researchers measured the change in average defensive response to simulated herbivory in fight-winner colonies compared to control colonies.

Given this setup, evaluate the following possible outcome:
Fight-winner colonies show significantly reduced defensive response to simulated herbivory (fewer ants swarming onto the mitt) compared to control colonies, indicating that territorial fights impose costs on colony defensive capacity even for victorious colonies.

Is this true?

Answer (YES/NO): YES